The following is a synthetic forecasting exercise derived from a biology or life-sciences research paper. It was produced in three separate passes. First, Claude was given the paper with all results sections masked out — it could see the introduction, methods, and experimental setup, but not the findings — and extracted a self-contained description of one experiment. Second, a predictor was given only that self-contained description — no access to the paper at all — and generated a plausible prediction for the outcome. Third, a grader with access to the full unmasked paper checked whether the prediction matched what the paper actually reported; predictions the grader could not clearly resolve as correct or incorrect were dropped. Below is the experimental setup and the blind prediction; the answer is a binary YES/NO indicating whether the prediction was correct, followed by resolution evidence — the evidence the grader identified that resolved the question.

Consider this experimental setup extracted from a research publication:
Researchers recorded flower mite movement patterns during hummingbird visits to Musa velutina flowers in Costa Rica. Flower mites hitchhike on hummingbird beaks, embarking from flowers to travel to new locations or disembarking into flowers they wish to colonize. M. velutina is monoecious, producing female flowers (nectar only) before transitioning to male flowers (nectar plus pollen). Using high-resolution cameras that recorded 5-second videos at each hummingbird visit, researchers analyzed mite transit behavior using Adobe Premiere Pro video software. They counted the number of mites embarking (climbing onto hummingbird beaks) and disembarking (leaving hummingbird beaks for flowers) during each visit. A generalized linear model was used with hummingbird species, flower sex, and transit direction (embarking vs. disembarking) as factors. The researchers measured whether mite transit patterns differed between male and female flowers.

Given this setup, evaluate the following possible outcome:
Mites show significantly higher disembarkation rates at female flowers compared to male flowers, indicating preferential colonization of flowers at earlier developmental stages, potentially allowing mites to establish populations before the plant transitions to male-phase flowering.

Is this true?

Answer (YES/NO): NO